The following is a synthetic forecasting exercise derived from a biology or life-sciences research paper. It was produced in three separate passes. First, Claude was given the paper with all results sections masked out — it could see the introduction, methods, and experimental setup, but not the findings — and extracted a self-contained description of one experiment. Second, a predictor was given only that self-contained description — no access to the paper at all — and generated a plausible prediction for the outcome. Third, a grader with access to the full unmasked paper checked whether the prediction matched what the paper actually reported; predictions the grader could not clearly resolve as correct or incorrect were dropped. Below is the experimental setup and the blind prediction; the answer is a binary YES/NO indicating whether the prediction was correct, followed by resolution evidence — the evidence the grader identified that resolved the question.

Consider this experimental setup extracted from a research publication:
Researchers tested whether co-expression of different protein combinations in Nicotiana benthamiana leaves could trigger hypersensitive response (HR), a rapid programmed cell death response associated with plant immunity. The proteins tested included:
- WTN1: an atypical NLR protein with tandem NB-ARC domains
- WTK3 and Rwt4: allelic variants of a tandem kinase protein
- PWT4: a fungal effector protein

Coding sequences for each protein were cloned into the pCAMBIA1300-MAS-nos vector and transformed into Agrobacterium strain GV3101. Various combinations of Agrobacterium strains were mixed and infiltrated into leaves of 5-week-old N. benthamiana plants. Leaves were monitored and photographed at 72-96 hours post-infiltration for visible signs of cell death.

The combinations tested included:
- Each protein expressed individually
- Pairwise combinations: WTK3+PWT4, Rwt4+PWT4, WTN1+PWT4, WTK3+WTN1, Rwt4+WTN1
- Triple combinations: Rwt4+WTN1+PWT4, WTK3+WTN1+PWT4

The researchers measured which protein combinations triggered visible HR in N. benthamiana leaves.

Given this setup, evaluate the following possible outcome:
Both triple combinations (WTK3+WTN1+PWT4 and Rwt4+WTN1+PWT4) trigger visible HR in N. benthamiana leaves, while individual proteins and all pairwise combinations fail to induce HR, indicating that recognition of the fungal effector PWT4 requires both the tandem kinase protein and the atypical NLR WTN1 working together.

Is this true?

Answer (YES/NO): NO